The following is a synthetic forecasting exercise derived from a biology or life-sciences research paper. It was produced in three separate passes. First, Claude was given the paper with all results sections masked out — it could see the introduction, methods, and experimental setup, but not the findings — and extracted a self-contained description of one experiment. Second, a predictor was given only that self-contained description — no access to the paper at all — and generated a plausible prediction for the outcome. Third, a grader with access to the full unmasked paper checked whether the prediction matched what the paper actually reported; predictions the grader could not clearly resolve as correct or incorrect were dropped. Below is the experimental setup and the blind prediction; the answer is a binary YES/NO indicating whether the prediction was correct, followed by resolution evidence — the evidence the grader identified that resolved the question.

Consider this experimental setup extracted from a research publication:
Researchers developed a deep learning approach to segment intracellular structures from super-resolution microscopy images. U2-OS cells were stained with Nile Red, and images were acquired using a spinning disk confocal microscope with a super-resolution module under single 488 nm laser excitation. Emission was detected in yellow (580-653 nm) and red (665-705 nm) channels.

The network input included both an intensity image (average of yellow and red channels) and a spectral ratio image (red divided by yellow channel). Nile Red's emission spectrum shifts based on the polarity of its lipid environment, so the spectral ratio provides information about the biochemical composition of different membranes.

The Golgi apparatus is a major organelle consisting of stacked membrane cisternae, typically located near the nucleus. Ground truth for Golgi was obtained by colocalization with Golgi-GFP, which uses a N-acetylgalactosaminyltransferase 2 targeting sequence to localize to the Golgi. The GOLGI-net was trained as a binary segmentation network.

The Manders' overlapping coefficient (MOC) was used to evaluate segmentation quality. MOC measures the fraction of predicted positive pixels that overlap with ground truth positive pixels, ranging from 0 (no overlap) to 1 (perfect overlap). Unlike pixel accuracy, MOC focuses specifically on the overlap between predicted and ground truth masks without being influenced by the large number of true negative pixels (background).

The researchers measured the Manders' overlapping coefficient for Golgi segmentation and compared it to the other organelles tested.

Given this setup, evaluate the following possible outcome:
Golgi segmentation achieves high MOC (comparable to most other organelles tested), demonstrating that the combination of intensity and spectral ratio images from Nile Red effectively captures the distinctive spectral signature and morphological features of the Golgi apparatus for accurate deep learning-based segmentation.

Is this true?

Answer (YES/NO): NO